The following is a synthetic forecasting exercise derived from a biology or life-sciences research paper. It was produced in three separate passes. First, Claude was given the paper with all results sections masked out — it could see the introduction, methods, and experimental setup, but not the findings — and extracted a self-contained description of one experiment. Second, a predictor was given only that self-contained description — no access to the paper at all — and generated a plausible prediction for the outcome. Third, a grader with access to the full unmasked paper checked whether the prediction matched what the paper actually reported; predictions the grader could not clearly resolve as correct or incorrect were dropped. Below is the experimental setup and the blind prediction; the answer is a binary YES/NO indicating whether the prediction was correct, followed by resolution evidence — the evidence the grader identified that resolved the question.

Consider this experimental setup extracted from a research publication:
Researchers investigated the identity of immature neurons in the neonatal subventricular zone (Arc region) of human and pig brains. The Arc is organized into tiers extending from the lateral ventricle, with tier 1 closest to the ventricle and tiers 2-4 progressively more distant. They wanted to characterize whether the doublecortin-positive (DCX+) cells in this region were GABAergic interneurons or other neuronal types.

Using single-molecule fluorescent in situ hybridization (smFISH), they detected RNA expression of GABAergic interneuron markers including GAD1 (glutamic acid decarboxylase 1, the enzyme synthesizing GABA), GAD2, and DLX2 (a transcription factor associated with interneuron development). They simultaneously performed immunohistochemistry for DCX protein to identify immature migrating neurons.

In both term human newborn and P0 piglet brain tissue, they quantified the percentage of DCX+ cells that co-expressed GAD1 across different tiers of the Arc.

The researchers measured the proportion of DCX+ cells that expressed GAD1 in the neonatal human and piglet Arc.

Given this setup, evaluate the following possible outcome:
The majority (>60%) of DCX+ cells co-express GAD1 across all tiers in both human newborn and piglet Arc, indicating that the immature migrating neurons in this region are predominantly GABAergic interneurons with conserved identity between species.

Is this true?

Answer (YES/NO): YES